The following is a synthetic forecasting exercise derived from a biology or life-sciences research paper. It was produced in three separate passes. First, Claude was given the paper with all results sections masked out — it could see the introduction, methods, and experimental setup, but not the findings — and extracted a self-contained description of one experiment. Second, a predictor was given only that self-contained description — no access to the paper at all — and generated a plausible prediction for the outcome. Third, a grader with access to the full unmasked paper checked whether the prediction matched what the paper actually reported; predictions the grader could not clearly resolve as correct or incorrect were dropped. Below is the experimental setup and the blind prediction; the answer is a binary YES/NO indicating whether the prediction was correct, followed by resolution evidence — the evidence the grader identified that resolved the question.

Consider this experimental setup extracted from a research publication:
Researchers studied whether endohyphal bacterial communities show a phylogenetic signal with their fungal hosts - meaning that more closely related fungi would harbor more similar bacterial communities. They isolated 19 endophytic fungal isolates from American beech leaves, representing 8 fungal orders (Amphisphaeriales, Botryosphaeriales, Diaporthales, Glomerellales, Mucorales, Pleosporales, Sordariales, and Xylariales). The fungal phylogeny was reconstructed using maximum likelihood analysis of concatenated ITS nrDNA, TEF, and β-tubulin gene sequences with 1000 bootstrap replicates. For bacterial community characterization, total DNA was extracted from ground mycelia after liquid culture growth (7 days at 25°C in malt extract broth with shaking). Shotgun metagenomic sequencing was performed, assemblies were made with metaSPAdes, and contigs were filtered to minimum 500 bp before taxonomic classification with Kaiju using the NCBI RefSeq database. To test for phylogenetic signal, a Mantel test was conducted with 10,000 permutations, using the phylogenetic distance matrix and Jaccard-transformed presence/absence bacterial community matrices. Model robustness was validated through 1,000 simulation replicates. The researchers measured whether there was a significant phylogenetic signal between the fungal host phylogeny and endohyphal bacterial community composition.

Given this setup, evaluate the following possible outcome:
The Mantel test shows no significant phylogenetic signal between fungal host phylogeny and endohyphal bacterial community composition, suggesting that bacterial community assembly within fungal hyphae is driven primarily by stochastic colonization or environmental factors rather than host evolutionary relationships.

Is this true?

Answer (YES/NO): NO